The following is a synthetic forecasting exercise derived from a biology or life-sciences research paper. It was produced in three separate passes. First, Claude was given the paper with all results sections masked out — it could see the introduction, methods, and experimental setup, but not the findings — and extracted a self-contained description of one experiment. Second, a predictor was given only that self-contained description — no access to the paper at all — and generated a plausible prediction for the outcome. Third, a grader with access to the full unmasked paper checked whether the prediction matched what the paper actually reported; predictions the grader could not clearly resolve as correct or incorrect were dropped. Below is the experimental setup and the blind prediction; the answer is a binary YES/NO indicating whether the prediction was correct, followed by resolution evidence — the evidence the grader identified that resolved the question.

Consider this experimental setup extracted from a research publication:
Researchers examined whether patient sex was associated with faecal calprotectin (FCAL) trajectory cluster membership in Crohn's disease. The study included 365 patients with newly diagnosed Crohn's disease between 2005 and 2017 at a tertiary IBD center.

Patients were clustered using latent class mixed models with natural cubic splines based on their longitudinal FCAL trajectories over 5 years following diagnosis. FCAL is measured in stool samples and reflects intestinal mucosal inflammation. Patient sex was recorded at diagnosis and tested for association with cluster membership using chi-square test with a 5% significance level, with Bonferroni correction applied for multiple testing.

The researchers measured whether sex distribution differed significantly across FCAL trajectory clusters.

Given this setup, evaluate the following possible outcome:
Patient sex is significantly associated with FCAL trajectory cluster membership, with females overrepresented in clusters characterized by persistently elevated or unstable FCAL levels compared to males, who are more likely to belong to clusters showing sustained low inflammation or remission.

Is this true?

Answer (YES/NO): NO